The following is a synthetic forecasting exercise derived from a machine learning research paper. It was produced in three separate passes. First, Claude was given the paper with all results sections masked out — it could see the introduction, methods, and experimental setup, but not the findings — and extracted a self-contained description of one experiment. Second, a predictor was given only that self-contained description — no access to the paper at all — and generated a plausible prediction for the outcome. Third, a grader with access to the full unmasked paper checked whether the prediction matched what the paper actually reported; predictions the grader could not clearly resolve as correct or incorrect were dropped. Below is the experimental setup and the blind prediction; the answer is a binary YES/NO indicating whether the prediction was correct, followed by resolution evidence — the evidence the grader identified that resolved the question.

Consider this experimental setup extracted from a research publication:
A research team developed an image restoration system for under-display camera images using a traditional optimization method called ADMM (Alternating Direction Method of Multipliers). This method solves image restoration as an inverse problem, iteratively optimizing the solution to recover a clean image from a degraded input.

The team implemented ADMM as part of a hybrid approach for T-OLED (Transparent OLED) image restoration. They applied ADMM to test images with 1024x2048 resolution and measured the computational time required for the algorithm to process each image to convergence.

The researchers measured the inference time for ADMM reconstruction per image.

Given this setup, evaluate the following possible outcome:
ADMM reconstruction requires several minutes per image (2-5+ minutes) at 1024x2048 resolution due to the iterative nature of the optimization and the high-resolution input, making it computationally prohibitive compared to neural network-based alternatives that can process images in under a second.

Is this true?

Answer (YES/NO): YES